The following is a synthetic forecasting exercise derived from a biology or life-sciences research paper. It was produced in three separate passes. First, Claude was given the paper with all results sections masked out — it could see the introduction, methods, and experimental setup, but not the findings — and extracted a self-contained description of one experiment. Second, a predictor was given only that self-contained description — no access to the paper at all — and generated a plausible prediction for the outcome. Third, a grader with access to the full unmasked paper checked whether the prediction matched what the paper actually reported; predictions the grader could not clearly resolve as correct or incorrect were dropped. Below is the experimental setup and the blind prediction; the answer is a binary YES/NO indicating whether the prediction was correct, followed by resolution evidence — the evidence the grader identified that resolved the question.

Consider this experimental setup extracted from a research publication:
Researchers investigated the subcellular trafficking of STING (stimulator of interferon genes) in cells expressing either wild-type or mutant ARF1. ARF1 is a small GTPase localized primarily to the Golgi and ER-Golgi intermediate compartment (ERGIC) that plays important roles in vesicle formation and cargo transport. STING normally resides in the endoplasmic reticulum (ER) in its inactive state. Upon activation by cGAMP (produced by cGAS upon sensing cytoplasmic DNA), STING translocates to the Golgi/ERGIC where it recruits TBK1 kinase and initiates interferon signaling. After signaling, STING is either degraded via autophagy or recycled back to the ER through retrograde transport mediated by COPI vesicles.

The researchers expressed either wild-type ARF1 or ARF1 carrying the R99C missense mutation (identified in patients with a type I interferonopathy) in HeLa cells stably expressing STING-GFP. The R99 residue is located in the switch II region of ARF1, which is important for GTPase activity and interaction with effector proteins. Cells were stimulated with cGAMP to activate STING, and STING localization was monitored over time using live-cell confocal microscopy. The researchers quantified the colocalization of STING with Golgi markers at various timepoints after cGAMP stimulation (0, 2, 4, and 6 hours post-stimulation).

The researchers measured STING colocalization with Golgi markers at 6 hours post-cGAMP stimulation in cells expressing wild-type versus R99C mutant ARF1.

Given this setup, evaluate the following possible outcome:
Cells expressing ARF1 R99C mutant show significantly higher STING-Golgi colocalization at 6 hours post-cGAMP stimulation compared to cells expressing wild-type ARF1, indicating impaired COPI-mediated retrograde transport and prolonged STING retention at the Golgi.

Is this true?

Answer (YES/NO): YES